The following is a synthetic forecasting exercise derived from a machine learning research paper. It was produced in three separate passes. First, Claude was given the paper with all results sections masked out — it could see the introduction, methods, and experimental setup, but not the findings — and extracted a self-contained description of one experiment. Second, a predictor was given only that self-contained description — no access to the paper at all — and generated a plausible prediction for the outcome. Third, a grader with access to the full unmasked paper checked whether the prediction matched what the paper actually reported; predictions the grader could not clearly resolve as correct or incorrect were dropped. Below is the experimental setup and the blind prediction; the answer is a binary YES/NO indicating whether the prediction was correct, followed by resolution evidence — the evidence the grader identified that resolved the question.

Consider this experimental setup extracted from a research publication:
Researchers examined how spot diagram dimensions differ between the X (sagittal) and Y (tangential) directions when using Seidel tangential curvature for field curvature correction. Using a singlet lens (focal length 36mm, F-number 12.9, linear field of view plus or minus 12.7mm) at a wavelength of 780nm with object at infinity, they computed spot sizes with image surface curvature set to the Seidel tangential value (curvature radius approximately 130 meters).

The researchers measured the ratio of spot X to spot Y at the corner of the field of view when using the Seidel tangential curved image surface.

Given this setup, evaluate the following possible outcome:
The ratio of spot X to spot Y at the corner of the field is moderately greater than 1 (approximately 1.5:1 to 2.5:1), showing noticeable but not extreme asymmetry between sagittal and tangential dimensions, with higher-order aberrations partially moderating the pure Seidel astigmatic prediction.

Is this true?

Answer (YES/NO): YES